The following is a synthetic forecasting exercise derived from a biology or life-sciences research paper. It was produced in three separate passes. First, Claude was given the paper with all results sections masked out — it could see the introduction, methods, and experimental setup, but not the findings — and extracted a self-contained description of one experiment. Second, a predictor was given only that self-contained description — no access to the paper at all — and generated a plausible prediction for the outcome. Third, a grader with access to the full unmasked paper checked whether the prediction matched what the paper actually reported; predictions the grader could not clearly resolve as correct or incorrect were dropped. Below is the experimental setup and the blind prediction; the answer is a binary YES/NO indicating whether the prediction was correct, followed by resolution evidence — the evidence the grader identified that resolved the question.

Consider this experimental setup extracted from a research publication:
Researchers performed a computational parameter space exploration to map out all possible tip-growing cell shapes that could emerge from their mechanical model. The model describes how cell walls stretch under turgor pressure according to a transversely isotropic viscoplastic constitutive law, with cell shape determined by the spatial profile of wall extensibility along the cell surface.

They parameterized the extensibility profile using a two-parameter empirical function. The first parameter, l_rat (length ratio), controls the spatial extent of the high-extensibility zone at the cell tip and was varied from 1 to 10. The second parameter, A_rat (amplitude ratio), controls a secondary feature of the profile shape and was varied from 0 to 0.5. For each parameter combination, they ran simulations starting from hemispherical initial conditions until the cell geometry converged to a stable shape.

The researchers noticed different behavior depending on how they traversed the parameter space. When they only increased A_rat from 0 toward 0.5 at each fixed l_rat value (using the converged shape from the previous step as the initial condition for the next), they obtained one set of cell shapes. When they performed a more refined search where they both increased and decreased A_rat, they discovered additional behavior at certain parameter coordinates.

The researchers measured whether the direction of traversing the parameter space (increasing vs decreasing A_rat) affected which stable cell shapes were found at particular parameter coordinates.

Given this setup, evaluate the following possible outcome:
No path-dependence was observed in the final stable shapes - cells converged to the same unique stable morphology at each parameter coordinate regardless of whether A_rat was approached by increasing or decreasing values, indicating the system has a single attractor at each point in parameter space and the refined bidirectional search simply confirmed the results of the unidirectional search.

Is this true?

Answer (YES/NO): NO